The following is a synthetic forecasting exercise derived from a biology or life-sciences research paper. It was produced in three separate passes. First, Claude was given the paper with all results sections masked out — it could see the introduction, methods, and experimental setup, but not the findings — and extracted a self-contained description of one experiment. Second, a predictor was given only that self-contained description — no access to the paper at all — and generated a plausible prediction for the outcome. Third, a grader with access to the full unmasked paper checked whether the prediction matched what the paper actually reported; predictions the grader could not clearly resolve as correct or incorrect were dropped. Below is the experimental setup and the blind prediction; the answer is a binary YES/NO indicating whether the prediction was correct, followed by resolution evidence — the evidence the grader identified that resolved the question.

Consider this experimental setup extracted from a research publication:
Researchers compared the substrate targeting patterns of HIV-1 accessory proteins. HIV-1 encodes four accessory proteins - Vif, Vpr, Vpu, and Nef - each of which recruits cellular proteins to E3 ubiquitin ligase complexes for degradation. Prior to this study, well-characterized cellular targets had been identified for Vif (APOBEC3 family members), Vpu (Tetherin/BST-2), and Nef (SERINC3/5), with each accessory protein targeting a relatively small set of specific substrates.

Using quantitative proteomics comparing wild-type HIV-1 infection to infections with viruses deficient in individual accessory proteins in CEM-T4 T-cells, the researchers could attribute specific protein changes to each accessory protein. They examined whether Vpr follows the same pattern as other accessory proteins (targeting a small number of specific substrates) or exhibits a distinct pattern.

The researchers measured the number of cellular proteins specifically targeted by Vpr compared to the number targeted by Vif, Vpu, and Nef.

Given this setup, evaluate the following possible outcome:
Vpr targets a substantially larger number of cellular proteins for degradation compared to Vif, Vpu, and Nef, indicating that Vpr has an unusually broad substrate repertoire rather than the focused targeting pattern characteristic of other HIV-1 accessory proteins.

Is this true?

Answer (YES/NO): YES